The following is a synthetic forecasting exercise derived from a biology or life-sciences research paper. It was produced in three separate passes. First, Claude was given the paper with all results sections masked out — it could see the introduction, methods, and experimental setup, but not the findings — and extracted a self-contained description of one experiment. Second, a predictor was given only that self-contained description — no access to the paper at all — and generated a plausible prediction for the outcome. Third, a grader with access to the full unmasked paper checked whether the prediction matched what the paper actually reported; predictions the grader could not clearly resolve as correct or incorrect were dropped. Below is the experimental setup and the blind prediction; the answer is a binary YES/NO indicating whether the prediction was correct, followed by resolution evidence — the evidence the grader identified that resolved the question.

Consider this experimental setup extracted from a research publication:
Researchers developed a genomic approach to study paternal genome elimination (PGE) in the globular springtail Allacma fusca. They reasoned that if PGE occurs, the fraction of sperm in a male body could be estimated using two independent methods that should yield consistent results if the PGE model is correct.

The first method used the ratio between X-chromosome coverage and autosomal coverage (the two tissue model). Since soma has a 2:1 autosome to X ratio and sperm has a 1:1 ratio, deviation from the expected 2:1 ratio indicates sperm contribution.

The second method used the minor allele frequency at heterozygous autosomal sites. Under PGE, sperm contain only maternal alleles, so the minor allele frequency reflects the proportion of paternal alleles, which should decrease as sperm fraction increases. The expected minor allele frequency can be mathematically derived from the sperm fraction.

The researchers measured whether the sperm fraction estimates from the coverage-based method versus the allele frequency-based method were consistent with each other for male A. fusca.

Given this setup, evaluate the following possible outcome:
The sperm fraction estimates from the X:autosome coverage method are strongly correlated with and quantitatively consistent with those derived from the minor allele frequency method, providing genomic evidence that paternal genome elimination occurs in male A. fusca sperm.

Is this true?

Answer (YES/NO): YES